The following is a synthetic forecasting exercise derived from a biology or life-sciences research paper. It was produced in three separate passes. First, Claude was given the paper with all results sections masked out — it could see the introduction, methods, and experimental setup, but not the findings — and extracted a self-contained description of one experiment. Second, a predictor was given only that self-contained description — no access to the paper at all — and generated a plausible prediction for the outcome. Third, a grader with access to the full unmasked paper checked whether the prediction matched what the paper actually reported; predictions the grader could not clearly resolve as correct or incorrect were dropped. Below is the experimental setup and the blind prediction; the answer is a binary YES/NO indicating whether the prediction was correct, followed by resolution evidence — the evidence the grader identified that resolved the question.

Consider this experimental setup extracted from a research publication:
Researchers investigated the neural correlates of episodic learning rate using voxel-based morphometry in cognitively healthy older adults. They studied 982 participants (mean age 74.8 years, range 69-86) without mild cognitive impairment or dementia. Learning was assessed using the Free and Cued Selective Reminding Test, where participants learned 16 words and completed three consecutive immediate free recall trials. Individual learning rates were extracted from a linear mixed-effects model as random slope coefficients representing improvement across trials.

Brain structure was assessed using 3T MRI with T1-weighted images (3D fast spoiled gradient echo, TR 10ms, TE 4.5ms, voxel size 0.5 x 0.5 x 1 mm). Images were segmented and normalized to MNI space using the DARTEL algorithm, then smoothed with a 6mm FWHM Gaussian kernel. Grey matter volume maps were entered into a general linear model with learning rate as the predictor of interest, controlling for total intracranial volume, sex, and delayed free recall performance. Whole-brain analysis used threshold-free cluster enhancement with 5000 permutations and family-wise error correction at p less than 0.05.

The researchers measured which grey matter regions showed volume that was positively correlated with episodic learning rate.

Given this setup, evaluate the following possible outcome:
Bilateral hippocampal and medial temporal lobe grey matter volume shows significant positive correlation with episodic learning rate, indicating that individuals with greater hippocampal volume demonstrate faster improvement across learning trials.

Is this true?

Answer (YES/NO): YES